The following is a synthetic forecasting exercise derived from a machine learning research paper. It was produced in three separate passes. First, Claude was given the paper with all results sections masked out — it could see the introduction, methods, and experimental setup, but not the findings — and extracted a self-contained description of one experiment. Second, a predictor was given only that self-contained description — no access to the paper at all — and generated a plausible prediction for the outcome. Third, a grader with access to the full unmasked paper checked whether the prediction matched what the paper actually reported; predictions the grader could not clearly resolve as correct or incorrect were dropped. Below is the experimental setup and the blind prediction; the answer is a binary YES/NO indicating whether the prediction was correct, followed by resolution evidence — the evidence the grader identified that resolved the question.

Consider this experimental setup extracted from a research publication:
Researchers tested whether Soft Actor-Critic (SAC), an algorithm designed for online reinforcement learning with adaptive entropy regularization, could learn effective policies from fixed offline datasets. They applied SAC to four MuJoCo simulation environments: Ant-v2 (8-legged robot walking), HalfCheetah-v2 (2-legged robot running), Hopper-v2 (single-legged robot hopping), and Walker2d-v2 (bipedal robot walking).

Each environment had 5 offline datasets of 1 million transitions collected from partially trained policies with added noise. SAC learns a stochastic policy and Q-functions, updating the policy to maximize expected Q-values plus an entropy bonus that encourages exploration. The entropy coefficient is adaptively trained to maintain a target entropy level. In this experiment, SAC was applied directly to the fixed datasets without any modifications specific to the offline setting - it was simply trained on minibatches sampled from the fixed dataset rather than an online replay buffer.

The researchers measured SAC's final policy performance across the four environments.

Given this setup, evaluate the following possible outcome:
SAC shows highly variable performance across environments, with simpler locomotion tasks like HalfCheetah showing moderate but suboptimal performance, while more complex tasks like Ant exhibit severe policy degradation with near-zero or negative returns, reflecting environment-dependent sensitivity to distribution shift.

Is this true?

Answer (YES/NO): NO